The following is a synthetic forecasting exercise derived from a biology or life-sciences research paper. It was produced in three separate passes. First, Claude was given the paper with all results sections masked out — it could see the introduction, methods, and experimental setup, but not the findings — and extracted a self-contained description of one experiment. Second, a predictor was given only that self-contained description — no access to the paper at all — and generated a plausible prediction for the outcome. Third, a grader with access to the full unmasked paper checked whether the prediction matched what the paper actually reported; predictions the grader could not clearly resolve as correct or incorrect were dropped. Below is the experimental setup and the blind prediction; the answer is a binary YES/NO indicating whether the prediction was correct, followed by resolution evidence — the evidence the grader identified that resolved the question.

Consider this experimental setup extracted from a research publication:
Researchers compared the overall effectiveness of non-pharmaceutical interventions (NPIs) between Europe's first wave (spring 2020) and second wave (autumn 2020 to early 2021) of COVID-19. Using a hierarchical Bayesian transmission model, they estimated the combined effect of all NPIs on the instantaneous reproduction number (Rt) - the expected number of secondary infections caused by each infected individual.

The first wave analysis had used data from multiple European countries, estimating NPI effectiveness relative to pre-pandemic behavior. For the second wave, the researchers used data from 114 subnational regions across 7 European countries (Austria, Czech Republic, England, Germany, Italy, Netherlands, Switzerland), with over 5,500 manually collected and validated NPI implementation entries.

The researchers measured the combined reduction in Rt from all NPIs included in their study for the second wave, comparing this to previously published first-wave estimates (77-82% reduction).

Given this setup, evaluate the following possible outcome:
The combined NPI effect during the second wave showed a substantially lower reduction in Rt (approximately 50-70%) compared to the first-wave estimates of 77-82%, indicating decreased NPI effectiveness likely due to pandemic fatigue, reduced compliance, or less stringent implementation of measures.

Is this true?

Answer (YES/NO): YES